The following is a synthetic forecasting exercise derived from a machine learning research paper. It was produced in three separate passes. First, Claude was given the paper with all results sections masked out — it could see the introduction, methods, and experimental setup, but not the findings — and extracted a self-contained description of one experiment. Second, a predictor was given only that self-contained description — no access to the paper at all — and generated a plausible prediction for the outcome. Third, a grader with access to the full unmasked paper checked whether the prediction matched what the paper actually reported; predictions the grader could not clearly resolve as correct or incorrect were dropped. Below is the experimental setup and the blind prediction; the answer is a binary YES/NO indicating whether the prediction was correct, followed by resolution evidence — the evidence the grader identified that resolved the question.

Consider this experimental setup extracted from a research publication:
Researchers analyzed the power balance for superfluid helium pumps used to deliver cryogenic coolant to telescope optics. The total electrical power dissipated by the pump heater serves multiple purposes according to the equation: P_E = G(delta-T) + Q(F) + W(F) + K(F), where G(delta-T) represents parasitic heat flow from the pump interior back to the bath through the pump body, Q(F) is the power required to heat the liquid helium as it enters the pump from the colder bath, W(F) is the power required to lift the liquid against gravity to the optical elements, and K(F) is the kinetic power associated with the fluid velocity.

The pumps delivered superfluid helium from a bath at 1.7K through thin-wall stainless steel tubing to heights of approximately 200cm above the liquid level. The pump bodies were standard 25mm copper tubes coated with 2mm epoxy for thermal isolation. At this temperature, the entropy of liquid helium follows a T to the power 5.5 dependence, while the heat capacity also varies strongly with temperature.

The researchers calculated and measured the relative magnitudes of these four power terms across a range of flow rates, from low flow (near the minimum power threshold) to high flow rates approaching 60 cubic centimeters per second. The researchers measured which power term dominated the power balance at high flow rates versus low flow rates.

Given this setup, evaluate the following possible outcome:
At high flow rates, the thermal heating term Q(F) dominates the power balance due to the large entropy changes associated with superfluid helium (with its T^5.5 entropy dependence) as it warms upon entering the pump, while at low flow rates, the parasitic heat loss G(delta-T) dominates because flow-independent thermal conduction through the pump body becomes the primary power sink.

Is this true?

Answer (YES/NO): YES